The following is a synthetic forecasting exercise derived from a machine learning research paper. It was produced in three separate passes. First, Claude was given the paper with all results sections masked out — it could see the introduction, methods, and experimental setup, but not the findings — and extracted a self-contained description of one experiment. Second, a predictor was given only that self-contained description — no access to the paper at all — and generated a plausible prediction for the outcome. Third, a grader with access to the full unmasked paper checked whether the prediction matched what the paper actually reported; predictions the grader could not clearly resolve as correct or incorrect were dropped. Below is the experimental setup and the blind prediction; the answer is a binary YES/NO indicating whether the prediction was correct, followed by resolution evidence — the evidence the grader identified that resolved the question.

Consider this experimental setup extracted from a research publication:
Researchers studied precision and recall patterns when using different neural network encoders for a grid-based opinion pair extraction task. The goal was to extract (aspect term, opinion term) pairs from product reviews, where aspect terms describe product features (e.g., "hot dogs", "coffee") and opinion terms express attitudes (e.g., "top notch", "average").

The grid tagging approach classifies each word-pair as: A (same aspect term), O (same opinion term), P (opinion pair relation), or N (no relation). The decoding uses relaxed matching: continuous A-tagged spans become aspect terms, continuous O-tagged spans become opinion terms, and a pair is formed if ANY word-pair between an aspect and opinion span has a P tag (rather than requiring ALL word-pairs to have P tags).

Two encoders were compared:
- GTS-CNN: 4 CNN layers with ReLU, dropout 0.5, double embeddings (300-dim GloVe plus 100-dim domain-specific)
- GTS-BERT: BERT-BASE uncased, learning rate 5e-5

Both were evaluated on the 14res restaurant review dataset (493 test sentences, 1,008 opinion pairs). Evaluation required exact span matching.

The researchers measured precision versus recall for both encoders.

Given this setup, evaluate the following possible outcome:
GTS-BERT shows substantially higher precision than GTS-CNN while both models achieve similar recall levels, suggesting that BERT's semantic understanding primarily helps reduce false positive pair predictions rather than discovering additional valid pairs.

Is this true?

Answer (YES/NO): NO